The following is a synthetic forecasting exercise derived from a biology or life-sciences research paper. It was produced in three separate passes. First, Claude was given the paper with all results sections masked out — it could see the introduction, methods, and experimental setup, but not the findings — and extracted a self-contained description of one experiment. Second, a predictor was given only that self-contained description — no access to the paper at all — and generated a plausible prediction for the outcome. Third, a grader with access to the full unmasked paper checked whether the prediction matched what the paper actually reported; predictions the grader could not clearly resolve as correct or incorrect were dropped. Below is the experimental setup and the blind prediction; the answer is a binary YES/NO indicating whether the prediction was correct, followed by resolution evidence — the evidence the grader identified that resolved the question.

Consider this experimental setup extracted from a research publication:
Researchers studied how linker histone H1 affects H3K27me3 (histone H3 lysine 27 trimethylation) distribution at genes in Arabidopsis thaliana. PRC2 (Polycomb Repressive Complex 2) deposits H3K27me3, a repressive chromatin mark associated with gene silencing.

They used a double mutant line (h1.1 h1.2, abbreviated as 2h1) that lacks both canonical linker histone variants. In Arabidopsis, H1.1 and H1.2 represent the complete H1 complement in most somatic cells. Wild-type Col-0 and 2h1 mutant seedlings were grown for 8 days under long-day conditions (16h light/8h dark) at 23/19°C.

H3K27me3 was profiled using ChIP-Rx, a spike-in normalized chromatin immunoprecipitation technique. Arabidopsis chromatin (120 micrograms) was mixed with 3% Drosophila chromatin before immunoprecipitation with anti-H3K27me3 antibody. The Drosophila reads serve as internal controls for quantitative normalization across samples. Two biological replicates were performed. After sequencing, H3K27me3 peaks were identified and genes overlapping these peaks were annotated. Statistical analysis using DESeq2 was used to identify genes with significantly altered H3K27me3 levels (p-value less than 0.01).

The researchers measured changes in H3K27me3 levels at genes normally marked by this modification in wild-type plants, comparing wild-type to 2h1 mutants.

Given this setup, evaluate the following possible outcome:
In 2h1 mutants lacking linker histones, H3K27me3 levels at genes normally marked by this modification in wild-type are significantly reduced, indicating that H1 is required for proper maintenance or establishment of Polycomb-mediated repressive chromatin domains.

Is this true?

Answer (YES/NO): YES